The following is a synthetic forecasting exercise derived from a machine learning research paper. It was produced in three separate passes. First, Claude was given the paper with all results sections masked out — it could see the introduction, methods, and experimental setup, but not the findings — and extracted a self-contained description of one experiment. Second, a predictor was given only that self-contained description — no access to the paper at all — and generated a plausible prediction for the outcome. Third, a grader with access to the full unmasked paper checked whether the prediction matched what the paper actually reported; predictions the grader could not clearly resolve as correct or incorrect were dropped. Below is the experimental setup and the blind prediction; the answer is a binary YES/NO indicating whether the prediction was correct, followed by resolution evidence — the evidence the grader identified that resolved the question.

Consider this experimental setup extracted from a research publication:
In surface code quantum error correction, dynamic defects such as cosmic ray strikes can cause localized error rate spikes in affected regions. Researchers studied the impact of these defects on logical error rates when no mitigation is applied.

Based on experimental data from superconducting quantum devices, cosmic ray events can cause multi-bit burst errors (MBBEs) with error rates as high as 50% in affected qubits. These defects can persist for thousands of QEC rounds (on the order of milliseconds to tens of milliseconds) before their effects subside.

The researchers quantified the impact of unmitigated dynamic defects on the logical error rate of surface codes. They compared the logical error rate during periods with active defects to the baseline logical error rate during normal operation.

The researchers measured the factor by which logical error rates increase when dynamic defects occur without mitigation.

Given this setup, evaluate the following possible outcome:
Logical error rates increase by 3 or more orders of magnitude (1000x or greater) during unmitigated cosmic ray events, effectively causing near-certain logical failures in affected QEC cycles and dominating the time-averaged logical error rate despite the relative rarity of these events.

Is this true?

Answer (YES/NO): NO